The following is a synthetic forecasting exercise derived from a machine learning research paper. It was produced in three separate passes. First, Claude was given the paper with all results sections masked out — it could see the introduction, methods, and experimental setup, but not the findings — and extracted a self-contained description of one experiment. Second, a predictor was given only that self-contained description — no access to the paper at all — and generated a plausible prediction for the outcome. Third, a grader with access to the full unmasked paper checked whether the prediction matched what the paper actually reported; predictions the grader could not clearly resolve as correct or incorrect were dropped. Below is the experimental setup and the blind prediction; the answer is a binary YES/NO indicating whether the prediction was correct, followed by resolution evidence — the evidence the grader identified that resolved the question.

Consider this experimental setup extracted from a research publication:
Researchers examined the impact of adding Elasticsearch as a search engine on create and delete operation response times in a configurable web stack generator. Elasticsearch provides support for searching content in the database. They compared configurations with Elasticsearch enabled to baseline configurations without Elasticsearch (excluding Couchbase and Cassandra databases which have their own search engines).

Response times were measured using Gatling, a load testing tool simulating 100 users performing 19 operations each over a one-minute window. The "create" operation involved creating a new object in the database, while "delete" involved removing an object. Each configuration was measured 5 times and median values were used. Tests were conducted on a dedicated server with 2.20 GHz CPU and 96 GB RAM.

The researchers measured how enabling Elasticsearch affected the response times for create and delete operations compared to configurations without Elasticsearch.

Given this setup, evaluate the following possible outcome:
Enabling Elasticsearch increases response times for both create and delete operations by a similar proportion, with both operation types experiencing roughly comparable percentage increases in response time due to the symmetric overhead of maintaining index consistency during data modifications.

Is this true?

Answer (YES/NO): NO